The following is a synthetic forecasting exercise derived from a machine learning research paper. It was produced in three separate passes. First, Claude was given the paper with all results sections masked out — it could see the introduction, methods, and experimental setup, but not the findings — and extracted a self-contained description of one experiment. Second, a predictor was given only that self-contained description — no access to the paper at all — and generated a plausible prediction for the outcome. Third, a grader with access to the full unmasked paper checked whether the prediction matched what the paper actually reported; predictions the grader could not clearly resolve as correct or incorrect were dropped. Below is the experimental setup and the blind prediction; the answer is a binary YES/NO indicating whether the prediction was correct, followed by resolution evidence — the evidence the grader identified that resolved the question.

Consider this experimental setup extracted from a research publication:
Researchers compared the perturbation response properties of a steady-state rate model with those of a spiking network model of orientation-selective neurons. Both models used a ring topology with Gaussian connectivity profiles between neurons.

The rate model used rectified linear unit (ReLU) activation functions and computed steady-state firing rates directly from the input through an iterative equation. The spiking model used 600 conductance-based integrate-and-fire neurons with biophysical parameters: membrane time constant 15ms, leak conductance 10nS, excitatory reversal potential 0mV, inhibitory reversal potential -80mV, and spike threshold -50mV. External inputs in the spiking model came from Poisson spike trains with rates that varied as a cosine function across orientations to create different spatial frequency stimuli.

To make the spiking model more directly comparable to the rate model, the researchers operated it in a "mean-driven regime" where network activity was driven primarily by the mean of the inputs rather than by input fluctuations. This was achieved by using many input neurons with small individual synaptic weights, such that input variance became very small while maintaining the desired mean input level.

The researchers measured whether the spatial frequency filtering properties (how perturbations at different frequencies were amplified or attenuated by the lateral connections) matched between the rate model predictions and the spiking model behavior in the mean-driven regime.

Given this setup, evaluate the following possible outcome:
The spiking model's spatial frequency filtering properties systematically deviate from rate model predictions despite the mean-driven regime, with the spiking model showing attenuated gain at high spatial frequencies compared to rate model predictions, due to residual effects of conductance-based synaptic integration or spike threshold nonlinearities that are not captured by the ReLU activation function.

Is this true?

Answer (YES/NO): NO